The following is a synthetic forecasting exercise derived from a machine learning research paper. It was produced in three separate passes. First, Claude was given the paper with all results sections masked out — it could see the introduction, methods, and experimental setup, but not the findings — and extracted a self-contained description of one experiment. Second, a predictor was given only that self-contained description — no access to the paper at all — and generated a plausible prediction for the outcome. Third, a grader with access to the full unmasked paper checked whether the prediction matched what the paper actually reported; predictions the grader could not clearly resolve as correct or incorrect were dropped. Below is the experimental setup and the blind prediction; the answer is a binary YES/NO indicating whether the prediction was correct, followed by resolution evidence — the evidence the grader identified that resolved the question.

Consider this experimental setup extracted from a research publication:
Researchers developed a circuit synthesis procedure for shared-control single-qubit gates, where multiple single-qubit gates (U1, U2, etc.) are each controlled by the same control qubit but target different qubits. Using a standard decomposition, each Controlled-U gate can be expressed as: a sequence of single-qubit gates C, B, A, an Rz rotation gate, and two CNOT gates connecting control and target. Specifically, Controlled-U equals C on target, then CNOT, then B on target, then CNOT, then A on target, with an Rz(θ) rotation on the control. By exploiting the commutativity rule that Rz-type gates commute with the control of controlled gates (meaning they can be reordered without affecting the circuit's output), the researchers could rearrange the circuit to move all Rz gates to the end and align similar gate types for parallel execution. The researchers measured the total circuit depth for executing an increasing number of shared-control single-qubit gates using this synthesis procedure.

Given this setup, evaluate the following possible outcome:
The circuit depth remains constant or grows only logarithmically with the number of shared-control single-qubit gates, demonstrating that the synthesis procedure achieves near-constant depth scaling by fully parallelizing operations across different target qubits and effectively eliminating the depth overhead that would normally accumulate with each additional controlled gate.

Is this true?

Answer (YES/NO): YES